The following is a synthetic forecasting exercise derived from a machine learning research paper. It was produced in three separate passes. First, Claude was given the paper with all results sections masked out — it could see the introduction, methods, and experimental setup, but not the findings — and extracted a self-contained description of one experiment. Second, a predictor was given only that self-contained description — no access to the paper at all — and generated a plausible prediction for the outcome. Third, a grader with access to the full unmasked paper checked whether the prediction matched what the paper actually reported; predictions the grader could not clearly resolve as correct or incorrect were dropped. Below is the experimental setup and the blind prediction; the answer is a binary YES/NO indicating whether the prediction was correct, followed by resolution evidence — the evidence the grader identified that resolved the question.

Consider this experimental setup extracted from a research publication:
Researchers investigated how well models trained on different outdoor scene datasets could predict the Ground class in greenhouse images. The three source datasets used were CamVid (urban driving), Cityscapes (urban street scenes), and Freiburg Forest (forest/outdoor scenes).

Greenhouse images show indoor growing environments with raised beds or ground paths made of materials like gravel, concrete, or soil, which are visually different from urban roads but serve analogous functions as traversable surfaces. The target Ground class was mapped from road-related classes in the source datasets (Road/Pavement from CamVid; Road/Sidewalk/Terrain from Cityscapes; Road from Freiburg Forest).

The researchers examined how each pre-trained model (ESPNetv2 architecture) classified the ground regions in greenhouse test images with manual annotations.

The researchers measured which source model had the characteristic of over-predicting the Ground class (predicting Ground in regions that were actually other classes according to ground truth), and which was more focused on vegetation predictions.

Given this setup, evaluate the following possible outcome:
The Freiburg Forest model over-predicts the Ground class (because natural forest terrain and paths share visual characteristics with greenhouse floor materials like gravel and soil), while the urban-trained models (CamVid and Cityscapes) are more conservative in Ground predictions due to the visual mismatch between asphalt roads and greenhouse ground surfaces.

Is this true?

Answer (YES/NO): NO